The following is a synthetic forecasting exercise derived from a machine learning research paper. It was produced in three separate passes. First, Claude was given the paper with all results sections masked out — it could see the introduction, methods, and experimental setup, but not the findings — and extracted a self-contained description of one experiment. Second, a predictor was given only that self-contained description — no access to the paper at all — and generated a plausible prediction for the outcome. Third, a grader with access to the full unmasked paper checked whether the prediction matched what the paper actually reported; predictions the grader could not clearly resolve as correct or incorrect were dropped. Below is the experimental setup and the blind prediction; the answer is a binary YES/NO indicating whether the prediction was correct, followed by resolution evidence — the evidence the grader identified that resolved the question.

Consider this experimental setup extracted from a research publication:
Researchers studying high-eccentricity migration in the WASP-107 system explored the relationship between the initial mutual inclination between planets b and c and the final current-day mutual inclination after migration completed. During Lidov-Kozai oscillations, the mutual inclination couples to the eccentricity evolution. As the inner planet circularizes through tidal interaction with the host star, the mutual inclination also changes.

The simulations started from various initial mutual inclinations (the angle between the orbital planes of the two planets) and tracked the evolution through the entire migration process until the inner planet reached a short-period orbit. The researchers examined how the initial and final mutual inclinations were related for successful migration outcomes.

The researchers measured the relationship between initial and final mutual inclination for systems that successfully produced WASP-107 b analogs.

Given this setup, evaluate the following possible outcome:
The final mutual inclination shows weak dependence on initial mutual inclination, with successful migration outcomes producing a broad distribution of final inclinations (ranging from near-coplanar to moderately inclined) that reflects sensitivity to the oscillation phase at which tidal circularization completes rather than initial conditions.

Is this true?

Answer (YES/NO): NO